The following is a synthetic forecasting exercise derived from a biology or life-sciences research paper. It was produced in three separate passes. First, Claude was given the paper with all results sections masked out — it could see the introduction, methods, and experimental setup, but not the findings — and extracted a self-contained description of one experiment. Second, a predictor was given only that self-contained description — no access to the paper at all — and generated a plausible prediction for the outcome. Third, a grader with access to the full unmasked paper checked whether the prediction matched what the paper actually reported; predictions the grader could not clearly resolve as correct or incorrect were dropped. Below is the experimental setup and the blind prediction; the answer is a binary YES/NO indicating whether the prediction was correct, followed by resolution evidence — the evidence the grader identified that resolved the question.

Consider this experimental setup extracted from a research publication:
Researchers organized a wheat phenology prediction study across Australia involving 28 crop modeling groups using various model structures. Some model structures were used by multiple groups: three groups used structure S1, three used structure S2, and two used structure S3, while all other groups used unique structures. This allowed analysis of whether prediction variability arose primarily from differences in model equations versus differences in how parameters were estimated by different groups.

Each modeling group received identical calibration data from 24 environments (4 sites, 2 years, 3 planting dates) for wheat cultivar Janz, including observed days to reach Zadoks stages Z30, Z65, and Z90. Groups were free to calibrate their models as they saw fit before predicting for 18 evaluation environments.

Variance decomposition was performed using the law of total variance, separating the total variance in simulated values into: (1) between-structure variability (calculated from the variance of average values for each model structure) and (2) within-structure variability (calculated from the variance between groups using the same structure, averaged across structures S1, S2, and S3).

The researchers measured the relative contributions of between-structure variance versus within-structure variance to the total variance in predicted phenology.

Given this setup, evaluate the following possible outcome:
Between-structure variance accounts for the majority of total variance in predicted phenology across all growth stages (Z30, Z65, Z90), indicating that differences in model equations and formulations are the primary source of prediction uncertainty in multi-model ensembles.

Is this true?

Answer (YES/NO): YES